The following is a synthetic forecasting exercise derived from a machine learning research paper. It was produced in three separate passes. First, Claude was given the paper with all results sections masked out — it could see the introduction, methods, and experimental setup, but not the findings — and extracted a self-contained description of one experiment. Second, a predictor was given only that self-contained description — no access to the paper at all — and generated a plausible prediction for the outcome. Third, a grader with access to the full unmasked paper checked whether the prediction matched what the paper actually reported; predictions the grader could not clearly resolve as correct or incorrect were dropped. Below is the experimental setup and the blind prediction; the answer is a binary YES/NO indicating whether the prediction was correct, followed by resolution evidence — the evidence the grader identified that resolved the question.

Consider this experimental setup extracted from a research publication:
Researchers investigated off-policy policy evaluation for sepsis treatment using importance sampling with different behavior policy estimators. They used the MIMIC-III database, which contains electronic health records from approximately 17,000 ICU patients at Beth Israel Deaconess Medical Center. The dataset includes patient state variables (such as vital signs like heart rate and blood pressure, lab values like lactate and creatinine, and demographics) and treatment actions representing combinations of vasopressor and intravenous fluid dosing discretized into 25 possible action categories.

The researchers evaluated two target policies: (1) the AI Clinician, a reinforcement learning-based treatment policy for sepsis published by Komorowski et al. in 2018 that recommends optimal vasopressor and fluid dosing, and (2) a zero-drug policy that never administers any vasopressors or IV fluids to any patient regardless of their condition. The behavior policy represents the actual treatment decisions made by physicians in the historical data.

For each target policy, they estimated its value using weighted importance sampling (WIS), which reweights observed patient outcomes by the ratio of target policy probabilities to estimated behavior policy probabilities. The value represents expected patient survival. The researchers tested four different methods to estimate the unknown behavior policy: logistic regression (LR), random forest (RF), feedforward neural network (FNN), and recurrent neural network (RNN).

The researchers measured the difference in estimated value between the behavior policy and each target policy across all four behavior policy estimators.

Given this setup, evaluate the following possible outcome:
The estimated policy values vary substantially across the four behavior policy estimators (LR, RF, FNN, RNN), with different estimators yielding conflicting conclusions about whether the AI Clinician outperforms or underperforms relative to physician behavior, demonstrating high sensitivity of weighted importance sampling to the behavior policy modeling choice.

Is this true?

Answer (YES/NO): NO